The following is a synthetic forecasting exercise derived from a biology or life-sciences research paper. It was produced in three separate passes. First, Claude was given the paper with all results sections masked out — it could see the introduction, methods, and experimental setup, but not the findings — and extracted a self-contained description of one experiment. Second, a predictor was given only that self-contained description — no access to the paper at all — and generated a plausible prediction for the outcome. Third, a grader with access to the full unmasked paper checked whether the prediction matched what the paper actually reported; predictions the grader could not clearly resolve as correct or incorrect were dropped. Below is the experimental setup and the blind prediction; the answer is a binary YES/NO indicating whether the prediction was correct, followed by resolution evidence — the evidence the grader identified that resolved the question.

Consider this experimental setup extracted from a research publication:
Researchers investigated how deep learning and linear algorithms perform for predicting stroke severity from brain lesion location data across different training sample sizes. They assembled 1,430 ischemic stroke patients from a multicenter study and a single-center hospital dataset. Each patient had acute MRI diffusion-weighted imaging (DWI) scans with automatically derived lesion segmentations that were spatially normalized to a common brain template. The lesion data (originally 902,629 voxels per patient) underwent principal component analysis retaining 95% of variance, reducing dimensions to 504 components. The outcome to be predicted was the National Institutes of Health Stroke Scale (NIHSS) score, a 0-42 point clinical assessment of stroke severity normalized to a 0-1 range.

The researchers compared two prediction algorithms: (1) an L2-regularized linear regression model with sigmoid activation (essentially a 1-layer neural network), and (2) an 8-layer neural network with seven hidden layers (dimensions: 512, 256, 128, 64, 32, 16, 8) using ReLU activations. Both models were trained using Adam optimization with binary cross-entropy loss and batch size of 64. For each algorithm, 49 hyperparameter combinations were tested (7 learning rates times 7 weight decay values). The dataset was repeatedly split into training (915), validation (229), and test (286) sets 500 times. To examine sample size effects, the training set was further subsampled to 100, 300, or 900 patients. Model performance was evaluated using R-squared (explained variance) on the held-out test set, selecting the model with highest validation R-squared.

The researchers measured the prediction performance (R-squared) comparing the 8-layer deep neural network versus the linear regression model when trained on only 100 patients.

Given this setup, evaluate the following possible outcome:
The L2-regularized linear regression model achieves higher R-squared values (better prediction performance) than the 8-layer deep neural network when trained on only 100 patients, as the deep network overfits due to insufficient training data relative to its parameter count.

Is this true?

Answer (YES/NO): YES